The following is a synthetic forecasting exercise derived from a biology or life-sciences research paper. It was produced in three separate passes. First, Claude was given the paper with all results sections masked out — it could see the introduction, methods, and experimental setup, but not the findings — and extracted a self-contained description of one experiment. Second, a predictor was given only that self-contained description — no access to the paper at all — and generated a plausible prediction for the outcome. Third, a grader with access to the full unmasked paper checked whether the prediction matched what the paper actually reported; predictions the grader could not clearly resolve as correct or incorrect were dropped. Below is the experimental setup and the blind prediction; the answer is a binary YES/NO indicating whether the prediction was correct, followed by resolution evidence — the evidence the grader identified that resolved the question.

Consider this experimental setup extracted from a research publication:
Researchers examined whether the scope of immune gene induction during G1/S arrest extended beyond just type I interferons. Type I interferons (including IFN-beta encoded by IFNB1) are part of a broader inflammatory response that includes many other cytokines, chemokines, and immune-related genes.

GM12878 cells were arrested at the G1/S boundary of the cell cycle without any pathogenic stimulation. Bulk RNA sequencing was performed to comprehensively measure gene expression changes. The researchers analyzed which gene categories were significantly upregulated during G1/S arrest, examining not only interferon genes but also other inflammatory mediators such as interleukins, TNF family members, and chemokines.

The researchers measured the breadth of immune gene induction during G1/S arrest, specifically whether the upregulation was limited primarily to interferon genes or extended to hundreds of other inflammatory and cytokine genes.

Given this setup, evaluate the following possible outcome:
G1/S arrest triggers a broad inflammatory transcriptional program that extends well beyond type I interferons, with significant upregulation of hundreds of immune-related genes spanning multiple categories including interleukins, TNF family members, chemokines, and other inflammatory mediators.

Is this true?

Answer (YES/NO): YES